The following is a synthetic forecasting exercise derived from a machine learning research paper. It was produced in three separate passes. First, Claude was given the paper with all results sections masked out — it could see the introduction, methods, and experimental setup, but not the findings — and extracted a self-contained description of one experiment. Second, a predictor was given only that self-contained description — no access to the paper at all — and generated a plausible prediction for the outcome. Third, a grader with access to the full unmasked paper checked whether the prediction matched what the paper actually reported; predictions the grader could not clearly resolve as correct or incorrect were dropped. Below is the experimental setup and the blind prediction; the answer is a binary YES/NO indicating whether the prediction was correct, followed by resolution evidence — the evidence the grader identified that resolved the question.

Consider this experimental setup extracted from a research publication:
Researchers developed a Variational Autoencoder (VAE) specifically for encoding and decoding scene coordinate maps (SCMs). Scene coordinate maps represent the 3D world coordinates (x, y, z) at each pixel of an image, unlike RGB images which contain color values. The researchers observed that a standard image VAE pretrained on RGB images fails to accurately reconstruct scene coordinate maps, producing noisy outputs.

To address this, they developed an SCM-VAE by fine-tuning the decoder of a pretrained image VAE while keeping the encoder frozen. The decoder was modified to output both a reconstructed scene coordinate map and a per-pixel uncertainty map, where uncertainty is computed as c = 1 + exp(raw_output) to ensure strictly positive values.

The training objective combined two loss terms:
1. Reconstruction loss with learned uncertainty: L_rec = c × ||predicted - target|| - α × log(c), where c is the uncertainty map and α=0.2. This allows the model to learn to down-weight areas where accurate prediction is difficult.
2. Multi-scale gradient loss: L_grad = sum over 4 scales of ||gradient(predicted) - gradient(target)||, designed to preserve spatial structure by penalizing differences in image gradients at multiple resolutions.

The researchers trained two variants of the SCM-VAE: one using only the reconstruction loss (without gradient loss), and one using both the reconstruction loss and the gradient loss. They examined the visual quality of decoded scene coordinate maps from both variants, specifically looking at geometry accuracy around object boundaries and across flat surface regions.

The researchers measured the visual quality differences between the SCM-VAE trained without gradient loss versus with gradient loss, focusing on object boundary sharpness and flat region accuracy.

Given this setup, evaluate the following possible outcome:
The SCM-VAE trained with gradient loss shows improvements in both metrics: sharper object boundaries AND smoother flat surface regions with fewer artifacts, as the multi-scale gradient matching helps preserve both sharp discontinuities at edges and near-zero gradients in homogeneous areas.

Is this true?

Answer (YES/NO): YES